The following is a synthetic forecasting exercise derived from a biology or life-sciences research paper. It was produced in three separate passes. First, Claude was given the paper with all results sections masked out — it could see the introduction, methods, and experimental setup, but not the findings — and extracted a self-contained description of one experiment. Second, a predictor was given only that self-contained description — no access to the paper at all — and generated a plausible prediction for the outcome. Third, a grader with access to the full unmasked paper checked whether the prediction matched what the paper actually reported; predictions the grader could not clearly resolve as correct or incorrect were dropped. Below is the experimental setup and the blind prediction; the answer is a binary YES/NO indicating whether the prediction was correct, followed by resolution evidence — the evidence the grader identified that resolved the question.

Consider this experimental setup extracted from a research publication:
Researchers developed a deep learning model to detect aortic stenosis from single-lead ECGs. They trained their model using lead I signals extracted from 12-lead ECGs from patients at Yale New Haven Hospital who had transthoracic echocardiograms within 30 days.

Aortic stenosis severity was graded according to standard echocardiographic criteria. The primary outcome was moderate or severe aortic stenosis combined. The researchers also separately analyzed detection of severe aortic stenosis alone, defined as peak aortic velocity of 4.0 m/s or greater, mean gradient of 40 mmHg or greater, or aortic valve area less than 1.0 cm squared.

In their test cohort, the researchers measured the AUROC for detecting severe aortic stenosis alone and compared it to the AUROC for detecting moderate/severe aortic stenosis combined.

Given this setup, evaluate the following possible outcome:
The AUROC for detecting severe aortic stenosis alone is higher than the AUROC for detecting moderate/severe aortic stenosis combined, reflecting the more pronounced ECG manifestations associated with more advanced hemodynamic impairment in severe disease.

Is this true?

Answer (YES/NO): YES